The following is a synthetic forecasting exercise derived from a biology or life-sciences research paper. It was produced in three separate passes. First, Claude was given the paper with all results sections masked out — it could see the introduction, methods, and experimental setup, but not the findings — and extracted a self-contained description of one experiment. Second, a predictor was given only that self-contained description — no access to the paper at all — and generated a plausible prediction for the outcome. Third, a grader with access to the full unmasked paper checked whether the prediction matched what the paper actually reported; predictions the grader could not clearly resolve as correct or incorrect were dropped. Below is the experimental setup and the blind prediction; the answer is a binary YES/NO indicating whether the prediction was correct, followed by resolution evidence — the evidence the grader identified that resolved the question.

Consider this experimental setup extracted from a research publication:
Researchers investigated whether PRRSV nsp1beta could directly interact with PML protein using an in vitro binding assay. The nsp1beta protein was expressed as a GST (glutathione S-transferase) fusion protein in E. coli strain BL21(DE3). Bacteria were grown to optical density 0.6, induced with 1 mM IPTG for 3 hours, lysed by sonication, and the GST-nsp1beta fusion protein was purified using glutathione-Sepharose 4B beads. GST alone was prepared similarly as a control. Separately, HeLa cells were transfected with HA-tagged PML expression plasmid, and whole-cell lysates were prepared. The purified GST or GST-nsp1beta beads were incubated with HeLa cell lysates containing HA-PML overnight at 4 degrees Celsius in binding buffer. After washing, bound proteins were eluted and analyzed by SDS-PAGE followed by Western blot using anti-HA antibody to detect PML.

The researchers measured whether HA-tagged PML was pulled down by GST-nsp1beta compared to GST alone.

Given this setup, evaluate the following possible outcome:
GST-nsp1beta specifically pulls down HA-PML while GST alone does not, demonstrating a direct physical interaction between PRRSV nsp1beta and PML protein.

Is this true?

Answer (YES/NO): NO